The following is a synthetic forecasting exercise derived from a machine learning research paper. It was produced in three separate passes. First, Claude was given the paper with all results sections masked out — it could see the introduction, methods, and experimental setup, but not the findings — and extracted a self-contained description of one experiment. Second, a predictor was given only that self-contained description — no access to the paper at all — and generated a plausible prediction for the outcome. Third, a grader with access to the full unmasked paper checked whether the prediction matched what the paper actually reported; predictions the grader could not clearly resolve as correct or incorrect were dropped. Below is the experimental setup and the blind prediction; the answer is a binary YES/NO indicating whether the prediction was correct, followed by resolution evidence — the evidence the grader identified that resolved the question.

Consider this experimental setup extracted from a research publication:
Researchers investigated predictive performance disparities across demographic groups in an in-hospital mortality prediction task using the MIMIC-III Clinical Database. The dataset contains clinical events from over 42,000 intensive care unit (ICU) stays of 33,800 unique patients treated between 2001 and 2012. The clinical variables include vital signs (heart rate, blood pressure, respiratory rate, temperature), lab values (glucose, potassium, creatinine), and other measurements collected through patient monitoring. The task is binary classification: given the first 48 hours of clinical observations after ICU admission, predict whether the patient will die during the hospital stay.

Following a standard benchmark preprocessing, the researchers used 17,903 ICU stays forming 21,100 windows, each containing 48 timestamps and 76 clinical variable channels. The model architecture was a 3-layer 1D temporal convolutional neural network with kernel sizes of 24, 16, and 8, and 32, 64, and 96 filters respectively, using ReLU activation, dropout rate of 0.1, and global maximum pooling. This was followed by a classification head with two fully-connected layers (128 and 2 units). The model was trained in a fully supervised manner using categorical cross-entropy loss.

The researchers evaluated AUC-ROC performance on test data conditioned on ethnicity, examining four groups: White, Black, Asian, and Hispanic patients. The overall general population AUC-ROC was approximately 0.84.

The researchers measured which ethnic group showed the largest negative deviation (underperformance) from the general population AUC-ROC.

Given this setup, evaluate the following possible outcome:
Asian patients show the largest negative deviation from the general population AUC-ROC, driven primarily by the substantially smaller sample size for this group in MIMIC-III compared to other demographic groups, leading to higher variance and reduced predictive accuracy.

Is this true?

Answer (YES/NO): NO